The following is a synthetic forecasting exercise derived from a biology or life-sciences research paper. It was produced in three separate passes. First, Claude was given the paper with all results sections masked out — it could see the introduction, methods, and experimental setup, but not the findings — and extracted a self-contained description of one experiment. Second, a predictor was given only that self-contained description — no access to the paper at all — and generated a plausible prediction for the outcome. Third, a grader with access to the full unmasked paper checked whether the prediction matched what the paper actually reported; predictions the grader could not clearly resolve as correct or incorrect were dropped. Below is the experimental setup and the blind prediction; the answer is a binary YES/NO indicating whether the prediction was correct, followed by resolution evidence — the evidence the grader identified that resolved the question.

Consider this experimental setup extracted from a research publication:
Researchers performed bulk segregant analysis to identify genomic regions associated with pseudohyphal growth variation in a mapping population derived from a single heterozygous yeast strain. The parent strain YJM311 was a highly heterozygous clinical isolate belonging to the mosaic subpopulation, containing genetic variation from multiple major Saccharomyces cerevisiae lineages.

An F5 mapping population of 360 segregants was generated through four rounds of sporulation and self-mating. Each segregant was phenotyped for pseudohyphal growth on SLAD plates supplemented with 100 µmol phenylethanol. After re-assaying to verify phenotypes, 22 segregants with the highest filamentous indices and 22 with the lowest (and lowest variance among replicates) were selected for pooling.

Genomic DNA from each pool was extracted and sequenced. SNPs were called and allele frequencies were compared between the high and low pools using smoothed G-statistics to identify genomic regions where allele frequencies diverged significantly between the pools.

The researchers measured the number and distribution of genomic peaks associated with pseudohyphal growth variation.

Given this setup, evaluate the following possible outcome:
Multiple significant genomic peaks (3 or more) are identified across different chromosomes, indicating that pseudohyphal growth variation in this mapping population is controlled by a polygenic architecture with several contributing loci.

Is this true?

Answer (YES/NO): YES